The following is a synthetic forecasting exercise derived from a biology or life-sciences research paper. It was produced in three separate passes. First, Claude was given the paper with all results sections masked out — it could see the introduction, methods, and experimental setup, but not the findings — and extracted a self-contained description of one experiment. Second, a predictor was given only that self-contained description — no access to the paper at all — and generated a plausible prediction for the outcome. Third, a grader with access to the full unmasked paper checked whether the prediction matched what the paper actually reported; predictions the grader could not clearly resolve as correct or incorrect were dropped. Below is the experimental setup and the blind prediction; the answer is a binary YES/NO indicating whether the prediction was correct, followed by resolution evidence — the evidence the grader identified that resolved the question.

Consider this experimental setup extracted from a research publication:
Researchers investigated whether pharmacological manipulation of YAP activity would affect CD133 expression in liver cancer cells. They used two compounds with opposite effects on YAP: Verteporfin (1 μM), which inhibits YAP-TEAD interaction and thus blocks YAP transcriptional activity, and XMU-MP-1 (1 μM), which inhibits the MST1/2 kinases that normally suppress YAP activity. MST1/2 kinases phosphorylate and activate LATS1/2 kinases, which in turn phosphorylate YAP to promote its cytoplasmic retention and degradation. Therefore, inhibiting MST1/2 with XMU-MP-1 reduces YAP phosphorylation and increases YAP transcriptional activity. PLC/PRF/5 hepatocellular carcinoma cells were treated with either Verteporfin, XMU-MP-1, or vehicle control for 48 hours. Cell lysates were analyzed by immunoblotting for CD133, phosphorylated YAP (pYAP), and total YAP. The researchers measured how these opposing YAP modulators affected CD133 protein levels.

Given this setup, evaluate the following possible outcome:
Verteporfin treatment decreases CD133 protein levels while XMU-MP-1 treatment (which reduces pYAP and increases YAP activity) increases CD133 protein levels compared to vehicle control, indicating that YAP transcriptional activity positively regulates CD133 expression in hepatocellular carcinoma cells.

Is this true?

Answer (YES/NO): YES